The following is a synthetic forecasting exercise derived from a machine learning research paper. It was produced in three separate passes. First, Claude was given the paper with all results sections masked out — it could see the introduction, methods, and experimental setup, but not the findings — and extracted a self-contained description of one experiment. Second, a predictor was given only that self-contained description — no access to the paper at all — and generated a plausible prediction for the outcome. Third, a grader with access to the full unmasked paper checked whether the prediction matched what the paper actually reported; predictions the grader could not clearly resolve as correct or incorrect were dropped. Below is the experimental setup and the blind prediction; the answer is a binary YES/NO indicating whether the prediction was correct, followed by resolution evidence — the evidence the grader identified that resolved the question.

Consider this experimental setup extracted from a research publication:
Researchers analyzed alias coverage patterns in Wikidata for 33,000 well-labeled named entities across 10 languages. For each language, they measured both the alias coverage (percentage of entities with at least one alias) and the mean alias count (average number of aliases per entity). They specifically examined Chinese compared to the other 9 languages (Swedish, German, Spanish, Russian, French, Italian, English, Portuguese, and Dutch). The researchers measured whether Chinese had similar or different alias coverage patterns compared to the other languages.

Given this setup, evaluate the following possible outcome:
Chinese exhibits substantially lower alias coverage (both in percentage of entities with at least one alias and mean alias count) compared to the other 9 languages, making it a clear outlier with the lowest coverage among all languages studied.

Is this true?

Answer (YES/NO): NO